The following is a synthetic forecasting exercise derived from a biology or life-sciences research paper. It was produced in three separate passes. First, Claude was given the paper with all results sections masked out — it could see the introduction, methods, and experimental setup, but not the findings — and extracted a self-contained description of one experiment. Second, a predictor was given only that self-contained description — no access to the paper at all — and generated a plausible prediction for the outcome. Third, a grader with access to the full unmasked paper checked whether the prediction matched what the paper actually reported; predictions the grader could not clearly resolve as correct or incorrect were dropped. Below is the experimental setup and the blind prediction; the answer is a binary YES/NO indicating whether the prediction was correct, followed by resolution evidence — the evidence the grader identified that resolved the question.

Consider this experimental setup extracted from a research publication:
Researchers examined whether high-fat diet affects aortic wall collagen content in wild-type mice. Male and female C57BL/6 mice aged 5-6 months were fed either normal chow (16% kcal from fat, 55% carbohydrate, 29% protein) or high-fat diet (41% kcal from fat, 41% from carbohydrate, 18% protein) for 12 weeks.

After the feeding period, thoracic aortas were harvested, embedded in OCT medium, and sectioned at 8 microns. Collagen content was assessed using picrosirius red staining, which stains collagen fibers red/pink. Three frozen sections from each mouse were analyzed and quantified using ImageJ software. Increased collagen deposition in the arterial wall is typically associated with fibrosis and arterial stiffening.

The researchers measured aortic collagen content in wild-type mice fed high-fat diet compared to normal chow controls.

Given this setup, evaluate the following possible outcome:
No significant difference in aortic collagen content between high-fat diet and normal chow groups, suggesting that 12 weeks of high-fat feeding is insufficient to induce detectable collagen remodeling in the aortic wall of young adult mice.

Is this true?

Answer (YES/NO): NO